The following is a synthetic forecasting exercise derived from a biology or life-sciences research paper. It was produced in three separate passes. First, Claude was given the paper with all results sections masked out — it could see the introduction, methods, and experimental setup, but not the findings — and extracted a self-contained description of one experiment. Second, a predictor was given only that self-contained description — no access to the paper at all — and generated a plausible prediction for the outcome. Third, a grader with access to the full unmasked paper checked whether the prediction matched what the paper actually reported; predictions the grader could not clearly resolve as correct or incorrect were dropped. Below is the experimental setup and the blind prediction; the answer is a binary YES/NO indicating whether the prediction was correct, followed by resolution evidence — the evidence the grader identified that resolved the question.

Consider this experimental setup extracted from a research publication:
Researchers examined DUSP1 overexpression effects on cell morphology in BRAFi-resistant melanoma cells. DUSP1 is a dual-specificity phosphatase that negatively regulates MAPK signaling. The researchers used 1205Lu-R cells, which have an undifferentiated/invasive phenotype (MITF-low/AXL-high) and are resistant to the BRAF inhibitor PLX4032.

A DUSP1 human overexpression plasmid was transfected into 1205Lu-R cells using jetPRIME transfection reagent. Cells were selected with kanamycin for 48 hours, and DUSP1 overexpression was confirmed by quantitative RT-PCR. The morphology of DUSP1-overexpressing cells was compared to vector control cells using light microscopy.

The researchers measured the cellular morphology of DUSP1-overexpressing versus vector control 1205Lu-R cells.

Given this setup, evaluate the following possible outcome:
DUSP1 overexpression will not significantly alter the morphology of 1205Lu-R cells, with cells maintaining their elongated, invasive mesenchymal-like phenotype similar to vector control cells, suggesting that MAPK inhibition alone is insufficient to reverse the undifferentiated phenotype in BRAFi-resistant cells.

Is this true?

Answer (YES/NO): NO